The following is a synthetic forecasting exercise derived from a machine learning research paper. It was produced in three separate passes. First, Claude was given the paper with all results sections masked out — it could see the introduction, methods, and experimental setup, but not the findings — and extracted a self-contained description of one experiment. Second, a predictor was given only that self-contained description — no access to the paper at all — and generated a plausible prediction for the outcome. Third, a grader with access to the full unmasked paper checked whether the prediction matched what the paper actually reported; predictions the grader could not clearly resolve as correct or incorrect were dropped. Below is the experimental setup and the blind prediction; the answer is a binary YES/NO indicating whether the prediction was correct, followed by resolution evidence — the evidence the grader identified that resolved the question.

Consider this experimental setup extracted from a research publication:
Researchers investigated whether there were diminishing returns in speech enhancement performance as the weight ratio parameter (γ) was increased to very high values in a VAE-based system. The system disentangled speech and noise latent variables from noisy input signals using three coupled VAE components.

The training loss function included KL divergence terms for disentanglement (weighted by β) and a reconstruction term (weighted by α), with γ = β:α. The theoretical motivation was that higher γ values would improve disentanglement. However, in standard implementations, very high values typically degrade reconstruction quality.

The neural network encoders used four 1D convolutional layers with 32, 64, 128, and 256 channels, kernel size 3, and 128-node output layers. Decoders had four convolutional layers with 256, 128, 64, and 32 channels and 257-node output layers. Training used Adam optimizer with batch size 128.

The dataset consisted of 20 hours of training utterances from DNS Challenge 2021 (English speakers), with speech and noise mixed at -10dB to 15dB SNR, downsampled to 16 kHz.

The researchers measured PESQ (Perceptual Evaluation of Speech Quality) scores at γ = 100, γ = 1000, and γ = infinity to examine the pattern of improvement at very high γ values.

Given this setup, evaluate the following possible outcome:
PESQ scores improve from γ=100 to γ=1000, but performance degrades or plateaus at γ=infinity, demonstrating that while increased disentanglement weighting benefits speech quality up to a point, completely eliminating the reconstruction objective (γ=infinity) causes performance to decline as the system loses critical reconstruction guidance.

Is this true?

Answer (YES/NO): NO